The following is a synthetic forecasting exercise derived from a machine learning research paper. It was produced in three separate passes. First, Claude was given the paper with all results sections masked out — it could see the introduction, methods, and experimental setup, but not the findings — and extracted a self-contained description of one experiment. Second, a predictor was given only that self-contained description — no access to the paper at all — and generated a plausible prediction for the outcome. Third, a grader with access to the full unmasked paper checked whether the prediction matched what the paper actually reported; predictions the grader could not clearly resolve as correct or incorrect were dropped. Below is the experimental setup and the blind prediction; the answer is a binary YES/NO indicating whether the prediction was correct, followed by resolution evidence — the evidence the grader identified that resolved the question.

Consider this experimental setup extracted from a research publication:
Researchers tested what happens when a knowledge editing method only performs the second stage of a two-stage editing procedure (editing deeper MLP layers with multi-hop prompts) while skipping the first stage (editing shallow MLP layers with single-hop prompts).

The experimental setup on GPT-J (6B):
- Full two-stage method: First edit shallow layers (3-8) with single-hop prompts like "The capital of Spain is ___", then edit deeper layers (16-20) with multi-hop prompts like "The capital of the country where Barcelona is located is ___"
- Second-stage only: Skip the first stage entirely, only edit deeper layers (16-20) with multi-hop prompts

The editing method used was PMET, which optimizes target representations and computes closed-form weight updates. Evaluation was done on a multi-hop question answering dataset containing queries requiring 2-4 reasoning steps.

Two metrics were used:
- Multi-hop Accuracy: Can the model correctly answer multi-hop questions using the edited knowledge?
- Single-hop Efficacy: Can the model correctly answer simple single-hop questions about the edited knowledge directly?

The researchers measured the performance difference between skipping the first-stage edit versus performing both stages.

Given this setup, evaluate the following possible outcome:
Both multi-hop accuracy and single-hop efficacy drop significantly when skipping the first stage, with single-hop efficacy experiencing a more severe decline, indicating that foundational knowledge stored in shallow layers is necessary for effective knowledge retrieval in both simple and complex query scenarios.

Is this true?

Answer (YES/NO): NO